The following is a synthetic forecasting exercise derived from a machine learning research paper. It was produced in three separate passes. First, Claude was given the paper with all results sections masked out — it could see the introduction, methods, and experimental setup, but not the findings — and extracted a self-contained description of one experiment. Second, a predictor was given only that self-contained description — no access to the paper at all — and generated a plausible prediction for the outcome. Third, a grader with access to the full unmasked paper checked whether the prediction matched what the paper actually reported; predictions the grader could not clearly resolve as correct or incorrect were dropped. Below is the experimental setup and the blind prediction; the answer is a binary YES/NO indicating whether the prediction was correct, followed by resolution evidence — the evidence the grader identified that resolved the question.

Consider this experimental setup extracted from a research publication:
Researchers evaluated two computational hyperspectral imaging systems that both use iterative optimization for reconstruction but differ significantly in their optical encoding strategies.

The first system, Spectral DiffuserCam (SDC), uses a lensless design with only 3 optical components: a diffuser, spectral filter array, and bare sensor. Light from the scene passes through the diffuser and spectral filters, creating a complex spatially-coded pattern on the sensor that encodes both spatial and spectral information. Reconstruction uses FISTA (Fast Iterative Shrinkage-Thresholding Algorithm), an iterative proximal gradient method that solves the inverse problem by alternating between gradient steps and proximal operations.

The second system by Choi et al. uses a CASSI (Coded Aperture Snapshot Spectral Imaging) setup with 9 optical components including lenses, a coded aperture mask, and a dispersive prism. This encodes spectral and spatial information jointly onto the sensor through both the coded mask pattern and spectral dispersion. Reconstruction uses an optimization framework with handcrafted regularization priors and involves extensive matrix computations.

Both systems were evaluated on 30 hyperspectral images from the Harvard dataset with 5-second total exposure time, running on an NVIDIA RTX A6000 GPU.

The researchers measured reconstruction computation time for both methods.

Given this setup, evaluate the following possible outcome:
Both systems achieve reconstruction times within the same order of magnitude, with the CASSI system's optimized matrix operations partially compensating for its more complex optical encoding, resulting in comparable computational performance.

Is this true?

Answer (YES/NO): YES